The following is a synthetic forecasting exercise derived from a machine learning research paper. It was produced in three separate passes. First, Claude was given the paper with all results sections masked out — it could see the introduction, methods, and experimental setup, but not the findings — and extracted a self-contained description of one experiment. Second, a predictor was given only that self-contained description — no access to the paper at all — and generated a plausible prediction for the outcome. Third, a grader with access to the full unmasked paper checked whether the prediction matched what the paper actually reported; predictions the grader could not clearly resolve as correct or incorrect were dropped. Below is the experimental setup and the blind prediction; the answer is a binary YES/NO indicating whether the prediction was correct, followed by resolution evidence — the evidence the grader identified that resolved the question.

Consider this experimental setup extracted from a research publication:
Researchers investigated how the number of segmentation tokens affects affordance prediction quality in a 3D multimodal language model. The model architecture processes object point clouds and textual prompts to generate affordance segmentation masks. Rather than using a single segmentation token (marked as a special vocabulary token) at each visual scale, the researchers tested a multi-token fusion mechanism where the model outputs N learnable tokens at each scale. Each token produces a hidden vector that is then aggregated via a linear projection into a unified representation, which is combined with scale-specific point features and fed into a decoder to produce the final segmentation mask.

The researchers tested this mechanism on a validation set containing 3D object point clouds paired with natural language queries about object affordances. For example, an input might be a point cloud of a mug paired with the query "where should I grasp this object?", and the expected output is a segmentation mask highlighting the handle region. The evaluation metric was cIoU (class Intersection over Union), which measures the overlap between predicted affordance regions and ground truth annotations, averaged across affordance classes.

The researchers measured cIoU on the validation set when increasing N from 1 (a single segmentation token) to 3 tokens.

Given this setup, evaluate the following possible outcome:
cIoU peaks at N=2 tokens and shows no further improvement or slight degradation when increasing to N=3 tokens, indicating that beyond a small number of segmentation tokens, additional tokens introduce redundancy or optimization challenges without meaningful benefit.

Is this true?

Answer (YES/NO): NO